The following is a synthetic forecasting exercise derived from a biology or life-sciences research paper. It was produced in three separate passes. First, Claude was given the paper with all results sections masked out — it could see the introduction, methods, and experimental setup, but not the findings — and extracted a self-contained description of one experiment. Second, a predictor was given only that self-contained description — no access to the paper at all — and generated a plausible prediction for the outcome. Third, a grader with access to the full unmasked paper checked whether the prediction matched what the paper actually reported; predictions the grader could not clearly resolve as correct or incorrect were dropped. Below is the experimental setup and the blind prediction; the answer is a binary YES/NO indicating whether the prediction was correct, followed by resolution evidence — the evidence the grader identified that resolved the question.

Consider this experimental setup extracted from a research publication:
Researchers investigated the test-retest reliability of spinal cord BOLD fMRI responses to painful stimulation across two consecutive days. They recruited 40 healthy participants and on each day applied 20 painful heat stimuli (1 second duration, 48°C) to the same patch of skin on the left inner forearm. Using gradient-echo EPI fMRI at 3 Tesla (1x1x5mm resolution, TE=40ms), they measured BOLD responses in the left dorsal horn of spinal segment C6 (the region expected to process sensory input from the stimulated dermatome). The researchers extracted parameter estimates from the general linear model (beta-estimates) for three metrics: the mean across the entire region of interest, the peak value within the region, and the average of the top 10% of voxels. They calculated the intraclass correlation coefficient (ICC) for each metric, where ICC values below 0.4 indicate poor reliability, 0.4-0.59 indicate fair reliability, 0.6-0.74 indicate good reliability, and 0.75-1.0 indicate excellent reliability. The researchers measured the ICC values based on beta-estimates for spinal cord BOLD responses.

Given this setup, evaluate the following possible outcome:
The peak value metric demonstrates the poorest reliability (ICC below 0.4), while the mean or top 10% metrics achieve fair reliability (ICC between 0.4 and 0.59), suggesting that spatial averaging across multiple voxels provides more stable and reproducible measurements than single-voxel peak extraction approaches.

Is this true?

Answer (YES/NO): NO